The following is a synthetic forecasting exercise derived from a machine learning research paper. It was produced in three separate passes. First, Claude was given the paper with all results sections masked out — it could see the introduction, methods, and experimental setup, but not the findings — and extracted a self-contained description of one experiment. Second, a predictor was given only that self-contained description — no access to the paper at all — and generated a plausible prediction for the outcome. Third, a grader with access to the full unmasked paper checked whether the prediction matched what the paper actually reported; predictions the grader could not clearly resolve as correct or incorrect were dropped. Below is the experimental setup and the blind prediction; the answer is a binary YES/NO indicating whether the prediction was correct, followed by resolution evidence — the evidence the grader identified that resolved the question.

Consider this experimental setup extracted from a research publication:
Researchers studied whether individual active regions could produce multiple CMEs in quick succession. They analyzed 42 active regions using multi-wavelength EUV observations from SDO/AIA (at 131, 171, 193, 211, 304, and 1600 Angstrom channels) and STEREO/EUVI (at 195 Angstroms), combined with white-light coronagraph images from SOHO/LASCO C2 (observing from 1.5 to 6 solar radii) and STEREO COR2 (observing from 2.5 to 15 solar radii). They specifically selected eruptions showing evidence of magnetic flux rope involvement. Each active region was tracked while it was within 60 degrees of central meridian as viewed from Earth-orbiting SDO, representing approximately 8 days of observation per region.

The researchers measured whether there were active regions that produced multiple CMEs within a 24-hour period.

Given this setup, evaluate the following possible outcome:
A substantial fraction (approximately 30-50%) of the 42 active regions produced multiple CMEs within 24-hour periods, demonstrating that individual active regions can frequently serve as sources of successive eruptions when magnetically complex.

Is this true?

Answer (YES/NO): NO